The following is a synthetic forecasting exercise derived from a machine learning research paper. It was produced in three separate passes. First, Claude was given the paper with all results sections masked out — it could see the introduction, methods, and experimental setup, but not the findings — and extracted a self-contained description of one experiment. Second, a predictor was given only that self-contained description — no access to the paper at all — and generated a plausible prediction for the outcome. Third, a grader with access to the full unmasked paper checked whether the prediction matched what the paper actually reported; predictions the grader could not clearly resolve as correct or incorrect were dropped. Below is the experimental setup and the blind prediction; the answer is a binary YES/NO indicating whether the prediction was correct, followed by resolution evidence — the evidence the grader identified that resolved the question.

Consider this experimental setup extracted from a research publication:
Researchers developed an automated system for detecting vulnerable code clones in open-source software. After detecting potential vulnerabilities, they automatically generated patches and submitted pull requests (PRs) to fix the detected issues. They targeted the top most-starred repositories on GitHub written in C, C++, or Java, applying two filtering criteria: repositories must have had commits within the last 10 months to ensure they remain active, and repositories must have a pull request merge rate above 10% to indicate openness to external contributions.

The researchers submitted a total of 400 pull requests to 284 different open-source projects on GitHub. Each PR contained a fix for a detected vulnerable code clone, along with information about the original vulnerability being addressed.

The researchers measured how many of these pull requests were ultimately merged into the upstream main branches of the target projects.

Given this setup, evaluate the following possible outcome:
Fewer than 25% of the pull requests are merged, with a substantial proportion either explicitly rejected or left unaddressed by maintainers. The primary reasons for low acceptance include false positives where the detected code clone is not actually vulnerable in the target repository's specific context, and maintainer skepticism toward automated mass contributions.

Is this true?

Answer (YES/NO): NO